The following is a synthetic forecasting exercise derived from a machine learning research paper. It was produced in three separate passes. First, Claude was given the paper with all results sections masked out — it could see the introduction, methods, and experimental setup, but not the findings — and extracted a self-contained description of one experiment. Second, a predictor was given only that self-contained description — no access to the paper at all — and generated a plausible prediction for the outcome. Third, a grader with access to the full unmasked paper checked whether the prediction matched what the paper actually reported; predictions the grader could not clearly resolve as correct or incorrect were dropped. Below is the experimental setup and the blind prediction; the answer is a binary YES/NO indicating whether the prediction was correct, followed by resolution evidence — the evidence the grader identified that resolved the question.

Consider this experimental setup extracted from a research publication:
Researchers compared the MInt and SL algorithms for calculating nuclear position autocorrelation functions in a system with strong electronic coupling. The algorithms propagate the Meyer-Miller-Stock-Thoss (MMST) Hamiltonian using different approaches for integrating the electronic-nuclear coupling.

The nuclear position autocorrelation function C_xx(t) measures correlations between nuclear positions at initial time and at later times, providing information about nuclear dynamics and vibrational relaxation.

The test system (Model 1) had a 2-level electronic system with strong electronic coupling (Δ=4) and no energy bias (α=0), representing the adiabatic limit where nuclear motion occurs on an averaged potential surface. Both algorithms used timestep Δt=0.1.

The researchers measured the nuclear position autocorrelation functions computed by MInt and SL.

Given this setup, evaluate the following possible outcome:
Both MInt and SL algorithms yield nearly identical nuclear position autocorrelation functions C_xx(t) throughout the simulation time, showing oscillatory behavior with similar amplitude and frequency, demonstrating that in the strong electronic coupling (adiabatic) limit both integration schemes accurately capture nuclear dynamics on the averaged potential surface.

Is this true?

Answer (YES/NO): YES